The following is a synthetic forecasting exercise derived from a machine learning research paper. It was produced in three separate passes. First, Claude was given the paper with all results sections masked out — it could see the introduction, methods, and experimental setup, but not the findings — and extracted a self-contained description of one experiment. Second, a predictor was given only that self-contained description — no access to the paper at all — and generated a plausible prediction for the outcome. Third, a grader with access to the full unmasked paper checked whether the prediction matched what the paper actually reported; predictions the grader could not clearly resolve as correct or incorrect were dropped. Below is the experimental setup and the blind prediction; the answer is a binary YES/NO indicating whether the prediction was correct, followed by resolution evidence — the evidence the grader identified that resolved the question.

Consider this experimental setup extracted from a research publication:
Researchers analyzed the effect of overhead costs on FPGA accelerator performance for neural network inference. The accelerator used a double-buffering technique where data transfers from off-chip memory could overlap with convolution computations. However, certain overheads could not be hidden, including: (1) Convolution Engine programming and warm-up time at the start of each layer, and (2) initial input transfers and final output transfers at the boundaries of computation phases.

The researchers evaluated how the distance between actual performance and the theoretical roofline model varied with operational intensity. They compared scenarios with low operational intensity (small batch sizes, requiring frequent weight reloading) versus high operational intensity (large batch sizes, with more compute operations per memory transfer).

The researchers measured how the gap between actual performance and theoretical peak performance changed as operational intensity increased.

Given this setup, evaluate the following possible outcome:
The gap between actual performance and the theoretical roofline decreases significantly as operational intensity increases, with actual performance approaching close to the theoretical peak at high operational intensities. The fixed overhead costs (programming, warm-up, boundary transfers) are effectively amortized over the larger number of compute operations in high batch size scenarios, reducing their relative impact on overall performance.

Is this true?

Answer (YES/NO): YES